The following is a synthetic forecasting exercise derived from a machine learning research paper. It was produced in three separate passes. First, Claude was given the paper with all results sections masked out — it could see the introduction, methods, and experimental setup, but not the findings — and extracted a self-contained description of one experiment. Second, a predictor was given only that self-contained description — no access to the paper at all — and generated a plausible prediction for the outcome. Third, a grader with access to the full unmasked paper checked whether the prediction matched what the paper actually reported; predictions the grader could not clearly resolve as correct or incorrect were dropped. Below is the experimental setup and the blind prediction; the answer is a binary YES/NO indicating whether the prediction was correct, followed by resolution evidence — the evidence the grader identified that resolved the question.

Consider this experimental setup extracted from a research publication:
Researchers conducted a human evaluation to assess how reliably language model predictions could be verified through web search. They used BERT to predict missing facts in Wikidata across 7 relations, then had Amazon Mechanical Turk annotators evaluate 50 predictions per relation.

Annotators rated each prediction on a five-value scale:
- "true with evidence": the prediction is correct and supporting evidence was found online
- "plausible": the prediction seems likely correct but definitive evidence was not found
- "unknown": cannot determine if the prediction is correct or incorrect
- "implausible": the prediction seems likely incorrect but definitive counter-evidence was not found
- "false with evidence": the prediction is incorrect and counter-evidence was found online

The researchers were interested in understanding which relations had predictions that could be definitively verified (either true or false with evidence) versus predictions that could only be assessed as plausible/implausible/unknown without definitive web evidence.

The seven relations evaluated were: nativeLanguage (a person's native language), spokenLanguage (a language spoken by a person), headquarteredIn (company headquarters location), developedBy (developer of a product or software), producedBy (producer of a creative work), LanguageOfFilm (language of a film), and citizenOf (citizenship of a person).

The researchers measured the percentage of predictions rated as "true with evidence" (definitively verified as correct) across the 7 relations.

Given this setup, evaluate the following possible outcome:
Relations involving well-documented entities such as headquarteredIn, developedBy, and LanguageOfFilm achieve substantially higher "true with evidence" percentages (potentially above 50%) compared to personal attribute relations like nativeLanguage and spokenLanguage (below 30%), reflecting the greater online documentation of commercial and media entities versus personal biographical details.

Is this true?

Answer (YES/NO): NO